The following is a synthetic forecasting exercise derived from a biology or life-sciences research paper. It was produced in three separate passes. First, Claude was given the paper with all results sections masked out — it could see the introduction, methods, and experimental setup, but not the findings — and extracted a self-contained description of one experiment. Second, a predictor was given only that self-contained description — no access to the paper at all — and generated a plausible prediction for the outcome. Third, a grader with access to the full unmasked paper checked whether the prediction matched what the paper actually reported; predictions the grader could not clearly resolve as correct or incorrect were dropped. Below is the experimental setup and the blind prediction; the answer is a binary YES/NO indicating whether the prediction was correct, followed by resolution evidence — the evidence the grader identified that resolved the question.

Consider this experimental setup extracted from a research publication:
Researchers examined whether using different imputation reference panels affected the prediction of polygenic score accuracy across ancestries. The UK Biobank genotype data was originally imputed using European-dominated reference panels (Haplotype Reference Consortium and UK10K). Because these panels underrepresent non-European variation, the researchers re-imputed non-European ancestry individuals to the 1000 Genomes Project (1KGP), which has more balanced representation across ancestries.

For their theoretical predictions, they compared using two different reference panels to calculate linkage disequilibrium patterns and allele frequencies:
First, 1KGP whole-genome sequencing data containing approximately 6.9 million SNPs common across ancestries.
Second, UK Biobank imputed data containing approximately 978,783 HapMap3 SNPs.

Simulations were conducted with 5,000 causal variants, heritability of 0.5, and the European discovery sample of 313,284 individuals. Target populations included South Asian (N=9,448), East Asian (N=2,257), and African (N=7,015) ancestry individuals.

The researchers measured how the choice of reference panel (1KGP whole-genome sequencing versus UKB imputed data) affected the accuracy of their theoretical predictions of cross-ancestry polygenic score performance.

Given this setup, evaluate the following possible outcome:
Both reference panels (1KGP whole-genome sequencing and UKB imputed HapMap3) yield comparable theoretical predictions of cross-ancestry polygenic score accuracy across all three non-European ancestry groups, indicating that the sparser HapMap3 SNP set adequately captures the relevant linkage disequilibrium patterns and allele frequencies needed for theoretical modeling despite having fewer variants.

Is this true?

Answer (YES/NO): YES